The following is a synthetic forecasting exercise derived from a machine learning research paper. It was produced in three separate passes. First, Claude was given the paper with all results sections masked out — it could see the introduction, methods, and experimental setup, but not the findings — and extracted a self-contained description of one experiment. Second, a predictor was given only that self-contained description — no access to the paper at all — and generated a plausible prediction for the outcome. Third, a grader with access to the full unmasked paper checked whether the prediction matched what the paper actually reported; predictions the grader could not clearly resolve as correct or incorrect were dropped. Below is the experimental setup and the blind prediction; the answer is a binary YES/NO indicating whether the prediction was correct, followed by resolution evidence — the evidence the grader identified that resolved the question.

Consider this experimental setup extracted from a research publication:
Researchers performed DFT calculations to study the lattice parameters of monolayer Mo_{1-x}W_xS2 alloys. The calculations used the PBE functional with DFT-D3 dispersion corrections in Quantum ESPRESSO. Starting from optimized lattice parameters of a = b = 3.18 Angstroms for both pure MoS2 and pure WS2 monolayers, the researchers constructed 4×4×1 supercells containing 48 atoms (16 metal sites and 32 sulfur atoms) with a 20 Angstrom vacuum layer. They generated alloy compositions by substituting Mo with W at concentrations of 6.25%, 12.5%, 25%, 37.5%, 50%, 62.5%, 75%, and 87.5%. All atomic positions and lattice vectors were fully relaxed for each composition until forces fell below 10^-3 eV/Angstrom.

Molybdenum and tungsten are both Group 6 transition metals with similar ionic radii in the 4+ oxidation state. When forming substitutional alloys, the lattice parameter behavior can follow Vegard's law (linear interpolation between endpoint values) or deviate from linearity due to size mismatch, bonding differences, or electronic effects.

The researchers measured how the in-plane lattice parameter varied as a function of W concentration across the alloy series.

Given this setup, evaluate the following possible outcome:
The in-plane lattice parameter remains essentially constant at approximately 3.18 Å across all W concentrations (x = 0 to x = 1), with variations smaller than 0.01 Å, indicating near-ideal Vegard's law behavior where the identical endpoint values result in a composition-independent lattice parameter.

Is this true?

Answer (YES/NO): YES